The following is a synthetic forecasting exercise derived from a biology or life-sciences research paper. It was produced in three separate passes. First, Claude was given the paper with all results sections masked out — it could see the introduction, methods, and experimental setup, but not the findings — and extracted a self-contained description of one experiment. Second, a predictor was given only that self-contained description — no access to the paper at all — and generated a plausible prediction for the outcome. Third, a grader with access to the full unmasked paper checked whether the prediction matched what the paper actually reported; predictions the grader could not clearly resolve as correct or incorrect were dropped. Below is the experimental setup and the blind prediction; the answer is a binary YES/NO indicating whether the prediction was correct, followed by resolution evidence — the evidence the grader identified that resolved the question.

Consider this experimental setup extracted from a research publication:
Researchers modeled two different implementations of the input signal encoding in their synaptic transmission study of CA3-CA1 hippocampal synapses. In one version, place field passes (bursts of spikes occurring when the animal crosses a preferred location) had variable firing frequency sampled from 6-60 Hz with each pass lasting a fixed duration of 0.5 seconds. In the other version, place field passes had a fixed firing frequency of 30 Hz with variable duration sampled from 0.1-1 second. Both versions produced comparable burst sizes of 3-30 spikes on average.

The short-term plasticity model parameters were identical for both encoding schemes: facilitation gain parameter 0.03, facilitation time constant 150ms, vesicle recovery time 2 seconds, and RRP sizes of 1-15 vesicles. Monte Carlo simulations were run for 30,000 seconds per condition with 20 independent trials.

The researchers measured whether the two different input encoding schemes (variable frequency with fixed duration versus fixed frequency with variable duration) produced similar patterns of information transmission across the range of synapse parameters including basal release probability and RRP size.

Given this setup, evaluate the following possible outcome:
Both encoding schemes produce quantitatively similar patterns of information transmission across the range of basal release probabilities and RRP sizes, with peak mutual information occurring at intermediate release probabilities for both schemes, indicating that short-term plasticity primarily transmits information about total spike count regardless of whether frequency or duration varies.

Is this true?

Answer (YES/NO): NO